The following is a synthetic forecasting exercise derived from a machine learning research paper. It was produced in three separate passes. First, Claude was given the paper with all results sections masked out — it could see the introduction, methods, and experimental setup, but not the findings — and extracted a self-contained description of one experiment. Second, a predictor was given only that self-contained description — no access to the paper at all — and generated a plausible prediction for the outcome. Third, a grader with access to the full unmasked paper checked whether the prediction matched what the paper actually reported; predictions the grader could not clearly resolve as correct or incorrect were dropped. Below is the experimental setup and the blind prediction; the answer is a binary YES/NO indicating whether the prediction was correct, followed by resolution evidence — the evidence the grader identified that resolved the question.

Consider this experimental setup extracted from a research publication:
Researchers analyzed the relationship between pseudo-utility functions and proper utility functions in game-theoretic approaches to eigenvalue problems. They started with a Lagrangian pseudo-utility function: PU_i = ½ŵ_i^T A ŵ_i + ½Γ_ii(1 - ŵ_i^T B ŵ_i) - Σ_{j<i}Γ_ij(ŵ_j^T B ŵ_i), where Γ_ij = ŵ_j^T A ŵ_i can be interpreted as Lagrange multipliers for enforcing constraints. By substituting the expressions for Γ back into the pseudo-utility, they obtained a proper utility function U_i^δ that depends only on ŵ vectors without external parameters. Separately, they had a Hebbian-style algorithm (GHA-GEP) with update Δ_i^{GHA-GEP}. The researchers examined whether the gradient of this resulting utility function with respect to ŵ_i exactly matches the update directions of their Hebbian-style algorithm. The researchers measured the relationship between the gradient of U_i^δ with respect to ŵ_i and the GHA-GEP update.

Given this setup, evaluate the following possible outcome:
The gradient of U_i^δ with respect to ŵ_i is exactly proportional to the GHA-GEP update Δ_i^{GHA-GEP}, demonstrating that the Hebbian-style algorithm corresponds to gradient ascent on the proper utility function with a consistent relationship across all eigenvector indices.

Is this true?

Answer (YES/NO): NO